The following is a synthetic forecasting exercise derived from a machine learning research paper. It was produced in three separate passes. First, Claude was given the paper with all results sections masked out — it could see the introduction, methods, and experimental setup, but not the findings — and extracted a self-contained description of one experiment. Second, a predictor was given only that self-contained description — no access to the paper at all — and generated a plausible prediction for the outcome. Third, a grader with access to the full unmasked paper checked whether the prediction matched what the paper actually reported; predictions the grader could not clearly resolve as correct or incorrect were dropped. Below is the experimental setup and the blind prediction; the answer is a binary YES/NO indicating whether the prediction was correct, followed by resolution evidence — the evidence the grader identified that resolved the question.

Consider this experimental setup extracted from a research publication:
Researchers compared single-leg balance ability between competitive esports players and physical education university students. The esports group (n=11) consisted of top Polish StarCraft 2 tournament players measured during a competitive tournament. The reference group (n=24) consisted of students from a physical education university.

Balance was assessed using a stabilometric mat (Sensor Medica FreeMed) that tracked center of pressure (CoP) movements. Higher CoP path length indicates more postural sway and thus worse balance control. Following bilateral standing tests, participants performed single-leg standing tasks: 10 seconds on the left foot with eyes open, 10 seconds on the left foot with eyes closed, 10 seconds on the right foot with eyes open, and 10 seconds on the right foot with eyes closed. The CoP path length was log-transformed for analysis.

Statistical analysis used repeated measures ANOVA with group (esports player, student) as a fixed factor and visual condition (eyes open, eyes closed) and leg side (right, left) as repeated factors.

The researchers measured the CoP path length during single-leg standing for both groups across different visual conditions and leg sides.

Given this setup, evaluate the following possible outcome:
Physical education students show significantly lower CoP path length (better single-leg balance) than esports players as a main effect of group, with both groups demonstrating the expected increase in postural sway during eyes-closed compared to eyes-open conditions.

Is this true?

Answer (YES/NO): YES